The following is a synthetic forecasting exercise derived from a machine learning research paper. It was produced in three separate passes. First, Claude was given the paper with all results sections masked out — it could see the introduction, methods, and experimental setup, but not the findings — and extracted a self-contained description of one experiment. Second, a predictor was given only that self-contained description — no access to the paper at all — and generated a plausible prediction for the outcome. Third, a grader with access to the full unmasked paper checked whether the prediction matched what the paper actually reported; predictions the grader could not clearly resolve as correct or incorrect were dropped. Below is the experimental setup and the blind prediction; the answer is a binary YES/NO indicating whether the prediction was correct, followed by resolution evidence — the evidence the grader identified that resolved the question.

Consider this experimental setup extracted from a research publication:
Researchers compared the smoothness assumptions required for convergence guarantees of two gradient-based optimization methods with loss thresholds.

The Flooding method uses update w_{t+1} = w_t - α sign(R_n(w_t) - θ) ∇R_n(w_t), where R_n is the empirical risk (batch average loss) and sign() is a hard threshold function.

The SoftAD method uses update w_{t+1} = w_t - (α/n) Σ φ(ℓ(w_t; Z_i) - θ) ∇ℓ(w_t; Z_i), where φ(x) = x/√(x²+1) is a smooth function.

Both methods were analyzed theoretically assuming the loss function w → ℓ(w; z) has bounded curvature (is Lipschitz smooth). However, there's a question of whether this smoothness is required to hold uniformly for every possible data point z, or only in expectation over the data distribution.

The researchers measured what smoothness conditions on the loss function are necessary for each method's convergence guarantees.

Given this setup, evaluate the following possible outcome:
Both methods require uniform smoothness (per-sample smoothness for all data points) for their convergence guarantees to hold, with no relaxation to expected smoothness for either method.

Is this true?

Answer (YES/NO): NO